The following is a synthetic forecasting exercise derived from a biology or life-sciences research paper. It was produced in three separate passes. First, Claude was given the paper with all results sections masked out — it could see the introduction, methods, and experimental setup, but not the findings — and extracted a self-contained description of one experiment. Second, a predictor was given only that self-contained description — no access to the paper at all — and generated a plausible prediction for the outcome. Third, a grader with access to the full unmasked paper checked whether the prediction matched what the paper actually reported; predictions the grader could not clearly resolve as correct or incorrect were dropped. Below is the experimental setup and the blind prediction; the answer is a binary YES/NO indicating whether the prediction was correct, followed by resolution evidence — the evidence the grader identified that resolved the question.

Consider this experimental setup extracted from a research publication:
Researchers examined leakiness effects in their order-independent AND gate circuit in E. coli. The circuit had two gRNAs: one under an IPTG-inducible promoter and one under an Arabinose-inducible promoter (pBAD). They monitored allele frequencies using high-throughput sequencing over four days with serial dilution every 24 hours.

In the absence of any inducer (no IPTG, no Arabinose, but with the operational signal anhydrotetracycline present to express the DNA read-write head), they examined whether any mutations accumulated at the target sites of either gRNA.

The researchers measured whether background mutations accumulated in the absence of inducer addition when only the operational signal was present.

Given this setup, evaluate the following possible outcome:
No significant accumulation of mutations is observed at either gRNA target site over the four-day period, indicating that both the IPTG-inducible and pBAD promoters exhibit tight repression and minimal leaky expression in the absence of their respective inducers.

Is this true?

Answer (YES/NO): NO